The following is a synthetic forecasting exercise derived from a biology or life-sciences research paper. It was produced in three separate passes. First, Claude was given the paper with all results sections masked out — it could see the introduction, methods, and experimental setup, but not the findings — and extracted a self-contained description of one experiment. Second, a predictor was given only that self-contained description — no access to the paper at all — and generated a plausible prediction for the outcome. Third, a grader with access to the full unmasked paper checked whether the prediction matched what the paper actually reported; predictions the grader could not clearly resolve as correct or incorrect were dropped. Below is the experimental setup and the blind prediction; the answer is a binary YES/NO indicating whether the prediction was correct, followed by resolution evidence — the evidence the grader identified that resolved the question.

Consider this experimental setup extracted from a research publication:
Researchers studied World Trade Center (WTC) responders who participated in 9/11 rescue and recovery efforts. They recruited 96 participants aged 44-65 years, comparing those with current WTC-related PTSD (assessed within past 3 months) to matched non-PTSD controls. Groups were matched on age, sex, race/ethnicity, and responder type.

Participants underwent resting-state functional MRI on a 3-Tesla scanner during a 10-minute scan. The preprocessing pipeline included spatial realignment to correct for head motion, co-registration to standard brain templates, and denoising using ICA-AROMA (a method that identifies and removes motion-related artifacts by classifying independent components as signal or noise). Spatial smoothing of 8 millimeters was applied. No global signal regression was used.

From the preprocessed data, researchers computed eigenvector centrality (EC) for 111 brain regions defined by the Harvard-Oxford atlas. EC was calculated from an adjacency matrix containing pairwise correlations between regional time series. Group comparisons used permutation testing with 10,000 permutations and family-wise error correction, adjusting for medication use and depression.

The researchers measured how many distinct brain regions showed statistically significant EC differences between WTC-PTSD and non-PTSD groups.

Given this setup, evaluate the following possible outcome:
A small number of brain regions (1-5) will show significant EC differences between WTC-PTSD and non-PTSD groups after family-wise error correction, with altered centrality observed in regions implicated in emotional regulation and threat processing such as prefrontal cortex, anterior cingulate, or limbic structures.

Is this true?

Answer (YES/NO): NO